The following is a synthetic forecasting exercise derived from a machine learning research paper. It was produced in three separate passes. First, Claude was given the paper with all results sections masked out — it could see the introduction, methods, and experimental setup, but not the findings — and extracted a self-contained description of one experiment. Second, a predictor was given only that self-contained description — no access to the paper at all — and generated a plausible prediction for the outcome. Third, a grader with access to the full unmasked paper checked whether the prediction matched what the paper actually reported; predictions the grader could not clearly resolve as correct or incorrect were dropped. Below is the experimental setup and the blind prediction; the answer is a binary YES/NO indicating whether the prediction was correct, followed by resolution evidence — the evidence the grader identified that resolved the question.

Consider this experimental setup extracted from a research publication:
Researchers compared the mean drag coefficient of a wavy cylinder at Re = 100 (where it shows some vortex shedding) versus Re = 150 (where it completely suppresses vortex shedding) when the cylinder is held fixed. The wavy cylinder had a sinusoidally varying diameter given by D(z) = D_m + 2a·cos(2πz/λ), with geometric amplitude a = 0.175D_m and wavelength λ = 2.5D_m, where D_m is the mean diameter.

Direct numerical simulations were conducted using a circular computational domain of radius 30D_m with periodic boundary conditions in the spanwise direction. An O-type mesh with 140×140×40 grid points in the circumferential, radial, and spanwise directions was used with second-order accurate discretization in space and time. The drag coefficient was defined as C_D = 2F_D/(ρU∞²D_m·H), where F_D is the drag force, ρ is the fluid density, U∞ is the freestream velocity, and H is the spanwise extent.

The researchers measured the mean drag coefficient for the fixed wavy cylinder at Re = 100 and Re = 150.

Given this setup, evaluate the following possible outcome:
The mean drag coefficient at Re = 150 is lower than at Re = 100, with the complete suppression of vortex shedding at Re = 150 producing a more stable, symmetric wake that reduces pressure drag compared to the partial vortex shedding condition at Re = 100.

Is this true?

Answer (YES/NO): YES